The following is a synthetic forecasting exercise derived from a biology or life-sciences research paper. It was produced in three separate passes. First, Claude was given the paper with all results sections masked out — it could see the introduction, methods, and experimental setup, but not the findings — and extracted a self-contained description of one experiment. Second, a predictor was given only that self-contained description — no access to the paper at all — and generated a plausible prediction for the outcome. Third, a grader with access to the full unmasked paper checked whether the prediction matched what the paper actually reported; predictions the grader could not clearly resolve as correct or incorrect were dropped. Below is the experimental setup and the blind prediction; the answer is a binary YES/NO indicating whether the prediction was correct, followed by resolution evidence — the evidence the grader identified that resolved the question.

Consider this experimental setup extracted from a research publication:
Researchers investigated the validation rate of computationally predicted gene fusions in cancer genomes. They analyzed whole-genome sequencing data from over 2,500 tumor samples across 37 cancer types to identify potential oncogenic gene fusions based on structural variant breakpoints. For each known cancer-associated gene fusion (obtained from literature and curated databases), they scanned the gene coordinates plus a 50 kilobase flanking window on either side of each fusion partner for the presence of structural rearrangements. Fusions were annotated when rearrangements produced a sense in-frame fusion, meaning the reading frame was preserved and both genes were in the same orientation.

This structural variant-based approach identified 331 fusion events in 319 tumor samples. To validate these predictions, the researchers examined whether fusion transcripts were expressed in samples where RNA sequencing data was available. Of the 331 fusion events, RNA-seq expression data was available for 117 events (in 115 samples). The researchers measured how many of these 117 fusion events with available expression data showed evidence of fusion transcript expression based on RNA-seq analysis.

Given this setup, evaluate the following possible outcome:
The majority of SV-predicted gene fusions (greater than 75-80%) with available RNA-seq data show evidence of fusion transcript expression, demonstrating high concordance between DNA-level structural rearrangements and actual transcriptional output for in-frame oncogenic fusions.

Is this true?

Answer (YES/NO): NO